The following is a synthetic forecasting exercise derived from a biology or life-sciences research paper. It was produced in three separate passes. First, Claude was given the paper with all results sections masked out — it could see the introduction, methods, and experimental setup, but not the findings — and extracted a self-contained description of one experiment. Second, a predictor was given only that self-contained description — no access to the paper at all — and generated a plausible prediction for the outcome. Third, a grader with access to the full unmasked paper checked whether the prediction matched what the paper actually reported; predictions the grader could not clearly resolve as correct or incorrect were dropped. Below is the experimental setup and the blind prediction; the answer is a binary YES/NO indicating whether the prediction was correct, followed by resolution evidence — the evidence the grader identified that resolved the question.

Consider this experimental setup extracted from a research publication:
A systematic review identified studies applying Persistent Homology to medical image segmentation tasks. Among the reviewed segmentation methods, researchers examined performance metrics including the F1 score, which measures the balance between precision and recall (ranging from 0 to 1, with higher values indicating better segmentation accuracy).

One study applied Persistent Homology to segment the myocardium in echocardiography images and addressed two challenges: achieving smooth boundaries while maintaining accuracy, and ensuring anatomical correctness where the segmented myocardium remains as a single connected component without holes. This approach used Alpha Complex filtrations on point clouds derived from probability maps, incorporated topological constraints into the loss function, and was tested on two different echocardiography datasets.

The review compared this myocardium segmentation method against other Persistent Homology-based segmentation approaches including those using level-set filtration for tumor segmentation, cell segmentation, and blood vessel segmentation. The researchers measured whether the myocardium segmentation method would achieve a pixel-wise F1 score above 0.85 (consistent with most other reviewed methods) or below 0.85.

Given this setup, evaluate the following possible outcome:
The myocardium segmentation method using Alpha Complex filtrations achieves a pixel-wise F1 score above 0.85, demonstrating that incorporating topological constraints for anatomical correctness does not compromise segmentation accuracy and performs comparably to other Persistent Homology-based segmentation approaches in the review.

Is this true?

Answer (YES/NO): NO